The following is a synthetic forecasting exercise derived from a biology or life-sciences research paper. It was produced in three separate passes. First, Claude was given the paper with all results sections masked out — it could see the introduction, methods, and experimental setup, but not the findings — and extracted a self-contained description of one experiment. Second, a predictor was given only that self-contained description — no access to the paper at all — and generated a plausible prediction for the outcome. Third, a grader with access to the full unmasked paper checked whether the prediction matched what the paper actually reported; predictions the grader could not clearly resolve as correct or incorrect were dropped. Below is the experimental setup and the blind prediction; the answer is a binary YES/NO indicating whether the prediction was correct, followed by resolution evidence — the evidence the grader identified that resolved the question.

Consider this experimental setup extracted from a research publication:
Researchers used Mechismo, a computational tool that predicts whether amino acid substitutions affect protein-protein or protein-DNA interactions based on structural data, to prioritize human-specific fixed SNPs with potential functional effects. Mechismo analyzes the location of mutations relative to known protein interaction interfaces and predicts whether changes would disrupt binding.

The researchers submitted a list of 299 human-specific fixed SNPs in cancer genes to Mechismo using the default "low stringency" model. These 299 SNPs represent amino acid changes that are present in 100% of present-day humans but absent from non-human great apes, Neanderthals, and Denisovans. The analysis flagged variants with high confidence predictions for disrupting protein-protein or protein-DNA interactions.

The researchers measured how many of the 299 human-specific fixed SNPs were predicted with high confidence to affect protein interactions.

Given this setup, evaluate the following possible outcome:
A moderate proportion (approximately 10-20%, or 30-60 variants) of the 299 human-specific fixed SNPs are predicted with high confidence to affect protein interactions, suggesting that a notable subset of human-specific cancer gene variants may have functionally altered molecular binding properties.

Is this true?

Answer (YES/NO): NO